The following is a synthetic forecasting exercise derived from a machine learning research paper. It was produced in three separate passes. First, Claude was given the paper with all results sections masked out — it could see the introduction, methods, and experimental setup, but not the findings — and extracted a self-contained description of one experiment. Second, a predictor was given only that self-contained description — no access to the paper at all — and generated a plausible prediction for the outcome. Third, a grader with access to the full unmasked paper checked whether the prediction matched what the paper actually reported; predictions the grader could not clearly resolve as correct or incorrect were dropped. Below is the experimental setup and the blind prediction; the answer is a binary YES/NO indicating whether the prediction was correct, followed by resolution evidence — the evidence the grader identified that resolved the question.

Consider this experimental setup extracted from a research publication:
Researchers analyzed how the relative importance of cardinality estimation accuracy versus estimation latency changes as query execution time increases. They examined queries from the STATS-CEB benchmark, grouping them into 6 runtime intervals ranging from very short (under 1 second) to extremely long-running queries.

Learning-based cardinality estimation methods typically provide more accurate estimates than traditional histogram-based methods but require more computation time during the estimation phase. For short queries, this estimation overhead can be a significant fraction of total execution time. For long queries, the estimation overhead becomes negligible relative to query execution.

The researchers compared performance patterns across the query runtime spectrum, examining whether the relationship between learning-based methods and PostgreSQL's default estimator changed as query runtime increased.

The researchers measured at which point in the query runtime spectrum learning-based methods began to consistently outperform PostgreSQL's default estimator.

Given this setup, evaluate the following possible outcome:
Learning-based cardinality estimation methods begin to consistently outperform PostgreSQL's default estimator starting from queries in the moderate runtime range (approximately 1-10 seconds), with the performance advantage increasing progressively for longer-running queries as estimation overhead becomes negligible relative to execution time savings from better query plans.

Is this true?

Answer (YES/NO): NO